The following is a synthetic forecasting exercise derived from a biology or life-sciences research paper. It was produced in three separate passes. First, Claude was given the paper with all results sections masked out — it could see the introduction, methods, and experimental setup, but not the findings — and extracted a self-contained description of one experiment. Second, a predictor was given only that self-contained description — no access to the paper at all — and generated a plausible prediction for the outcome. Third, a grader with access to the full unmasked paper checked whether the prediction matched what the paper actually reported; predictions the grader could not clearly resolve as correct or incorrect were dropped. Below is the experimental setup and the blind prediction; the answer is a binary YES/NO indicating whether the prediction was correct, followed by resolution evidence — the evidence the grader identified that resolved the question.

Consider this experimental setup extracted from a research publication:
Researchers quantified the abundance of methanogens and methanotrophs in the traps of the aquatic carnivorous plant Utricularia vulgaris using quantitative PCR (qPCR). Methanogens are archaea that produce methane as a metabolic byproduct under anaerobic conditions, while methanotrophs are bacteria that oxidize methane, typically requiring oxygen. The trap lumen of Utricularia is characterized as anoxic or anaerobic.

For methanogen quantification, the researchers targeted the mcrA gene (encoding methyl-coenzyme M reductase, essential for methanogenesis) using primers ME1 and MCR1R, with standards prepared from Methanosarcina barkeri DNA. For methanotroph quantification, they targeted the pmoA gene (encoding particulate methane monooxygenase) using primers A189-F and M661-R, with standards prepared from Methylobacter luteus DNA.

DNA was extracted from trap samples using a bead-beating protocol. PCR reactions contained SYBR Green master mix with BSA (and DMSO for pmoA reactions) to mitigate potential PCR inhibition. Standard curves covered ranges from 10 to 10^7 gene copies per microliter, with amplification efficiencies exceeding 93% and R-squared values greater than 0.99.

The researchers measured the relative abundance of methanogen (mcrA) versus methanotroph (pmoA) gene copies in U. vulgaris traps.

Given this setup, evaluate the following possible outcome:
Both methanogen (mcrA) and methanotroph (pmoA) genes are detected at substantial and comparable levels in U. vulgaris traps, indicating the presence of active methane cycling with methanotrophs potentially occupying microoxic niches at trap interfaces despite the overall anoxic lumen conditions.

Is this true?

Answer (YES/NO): NO